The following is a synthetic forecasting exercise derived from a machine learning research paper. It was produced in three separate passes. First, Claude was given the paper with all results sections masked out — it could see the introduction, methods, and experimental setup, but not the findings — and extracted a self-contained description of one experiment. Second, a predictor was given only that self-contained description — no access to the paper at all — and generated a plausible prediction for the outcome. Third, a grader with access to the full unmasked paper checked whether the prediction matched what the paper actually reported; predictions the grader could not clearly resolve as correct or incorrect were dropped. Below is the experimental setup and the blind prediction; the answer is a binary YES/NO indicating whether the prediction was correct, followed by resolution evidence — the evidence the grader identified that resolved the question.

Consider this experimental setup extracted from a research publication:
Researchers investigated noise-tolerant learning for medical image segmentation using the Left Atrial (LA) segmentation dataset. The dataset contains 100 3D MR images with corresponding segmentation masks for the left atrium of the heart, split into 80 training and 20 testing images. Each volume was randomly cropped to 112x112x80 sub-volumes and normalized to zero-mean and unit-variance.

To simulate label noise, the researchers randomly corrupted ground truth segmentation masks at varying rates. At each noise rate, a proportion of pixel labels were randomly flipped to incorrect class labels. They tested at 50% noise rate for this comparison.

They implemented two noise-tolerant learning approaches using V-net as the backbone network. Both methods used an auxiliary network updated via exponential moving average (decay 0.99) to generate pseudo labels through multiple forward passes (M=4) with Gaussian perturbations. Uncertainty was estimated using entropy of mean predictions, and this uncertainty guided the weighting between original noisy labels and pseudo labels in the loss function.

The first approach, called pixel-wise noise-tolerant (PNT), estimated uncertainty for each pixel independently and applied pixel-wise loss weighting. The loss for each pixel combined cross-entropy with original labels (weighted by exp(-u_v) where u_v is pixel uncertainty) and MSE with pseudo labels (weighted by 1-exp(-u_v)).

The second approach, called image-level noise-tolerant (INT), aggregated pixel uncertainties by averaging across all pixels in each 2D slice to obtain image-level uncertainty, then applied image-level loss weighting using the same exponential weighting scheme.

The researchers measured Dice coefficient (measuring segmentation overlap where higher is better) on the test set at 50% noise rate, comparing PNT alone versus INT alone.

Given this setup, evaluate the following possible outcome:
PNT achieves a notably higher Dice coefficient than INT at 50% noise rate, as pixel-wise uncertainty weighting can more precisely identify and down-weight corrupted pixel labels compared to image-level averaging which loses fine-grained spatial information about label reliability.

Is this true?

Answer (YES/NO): NO